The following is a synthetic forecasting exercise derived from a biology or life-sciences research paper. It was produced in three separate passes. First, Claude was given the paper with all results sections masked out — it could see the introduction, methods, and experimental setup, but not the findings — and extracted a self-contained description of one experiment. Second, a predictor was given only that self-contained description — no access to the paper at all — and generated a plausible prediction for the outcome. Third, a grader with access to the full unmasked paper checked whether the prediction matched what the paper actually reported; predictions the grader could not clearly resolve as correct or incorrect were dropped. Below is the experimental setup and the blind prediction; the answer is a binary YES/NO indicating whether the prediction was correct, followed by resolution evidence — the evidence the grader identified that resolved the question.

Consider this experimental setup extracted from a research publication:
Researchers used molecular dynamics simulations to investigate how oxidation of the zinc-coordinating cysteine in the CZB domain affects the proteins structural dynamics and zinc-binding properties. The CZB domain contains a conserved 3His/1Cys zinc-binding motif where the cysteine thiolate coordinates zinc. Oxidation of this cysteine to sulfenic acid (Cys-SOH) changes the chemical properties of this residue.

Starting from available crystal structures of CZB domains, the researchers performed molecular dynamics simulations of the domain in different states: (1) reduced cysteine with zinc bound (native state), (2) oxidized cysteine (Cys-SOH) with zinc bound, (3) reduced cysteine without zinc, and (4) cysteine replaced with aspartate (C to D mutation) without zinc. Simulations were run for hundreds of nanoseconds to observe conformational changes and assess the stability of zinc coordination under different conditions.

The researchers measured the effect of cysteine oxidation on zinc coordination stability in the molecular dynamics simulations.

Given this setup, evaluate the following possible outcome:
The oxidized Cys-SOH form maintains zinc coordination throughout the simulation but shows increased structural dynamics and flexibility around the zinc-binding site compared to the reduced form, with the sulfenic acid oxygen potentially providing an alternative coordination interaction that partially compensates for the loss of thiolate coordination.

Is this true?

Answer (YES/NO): NO